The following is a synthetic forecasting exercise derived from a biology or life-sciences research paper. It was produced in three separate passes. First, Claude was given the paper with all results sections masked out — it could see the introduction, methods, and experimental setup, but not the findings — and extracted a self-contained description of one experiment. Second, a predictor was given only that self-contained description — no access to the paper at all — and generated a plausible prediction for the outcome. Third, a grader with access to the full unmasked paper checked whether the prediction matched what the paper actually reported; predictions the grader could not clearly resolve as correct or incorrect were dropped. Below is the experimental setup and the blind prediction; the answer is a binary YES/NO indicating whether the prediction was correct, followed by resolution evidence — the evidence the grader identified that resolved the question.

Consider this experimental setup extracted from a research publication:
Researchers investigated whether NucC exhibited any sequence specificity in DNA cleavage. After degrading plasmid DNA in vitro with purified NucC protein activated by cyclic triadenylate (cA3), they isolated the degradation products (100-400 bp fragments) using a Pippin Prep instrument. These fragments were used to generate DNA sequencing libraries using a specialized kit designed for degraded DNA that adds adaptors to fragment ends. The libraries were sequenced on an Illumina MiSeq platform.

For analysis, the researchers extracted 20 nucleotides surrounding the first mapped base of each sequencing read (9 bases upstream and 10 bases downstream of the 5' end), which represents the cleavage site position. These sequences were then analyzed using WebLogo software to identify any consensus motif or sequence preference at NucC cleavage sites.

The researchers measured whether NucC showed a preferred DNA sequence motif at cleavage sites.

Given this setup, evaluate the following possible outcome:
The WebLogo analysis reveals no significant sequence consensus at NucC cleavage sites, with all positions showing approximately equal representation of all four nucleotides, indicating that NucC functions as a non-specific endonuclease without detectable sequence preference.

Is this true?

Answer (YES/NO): NO